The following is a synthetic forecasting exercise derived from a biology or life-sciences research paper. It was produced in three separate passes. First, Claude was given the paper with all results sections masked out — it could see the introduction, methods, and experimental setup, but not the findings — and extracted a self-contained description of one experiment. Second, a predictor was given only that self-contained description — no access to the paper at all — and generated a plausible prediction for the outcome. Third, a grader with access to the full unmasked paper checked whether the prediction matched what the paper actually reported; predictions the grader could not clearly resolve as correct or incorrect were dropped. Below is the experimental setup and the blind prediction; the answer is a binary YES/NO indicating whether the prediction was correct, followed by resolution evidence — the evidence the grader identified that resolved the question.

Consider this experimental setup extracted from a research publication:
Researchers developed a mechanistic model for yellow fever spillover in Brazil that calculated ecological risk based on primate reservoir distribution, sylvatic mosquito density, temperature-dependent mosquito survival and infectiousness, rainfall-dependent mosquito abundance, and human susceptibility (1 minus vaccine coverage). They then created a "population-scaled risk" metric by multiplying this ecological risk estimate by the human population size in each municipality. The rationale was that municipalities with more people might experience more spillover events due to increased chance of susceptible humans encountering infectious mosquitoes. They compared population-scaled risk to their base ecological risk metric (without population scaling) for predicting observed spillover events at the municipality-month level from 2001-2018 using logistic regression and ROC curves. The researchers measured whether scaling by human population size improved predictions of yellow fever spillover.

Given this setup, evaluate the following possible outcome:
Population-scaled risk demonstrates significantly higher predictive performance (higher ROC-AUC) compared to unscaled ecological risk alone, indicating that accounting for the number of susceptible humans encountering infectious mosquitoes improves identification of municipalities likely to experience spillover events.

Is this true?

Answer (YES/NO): NO